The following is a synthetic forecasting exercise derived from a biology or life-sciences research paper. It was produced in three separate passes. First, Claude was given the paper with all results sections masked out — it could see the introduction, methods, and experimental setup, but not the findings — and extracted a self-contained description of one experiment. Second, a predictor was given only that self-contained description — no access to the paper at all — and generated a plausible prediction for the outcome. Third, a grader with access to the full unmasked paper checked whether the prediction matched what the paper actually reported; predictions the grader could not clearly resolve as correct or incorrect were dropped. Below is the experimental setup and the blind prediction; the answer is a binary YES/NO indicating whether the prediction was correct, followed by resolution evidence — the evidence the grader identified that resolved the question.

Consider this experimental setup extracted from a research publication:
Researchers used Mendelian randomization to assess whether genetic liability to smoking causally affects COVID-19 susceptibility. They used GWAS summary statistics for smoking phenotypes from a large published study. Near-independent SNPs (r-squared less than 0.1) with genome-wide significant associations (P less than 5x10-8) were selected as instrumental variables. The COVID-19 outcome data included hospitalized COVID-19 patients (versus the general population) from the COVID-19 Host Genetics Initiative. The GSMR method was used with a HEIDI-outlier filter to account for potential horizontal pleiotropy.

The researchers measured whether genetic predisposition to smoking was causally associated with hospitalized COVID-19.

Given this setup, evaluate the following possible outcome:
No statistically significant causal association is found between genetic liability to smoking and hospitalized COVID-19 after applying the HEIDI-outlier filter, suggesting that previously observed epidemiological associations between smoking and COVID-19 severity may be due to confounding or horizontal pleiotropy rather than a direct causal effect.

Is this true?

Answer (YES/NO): YES